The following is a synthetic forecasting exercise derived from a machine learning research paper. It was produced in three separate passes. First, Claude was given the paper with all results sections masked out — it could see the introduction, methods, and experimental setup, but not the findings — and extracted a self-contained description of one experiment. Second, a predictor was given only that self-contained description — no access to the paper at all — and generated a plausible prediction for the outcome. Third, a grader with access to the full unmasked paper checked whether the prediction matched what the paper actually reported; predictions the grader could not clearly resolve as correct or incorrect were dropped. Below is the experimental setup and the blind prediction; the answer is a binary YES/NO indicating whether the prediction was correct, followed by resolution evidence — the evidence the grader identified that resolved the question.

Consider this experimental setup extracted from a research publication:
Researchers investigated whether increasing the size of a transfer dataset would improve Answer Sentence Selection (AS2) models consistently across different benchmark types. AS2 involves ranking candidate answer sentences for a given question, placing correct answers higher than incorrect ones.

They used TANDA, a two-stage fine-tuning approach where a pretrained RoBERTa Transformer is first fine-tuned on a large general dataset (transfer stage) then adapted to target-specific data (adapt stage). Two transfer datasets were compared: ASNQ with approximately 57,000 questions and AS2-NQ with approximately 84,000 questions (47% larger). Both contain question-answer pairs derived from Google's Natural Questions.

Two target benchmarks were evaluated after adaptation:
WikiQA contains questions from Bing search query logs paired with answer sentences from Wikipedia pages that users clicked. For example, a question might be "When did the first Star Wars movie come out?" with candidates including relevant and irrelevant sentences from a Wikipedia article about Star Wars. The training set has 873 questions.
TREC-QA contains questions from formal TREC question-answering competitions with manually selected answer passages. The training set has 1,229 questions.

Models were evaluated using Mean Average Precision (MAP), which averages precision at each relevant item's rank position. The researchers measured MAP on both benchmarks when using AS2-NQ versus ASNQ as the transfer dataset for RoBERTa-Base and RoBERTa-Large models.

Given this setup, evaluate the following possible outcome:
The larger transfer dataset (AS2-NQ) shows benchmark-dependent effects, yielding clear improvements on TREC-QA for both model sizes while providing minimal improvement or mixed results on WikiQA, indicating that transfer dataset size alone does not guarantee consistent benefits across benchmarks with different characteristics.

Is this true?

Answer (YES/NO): NO